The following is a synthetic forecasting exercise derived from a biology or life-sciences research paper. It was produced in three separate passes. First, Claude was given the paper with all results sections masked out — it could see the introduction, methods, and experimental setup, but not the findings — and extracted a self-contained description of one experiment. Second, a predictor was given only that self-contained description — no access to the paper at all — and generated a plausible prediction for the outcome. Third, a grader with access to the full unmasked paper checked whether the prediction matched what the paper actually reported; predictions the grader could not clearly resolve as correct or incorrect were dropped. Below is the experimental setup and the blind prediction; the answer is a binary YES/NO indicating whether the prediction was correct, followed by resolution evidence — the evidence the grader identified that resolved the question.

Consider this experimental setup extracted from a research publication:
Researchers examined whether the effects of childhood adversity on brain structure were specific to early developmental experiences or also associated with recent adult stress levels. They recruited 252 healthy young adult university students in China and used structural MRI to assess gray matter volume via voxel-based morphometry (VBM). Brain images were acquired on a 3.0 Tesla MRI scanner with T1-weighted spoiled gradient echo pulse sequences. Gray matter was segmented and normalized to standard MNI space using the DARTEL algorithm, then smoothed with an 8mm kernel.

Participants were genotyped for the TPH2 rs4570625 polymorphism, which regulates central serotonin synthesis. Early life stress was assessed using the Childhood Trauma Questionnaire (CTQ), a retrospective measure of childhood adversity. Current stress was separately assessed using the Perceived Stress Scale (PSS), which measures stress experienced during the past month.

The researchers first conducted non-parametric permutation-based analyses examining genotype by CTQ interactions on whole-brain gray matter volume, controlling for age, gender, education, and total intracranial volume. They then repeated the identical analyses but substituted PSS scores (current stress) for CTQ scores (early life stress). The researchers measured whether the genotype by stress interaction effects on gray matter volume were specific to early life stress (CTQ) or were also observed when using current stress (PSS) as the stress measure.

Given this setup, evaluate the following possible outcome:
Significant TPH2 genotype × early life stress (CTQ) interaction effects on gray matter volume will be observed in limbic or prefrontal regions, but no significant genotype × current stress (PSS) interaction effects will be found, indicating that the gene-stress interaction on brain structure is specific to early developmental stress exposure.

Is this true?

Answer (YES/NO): YES